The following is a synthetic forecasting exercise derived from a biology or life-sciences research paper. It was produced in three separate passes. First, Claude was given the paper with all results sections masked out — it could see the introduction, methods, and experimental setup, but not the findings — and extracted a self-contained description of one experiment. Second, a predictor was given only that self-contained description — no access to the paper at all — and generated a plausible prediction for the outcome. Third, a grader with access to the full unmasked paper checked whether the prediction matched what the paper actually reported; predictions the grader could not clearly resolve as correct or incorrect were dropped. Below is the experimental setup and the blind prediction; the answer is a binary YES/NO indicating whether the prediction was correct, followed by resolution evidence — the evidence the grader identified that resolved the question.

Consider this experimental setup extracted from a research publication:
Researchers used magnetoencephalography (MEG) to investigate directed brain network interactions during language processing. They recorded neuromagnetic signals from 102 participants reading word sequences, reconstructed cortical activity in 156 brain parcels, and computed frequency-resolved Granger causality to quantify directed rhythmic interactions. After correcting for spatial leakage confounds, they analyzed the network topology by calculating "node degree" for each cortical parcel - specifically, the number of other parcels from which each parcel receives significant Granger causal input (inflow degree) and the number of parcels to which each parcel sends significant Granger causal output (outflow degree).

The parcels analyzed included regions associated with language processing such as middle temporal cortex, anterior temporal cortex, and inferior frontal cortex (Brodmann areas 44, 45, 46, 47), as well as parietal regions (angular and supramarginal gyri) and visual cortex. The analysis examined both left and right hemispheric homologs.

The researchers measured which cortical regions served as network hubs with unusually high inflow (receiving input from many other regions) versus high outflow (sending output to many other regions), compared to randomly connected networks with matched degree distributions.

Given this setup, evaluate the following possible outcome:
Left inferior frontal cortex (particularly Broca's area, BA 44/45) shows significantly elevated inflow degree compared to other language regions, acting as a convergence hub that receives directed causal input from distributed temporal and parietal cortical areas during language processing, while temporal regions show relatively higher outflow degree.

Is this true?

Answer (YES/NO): NO